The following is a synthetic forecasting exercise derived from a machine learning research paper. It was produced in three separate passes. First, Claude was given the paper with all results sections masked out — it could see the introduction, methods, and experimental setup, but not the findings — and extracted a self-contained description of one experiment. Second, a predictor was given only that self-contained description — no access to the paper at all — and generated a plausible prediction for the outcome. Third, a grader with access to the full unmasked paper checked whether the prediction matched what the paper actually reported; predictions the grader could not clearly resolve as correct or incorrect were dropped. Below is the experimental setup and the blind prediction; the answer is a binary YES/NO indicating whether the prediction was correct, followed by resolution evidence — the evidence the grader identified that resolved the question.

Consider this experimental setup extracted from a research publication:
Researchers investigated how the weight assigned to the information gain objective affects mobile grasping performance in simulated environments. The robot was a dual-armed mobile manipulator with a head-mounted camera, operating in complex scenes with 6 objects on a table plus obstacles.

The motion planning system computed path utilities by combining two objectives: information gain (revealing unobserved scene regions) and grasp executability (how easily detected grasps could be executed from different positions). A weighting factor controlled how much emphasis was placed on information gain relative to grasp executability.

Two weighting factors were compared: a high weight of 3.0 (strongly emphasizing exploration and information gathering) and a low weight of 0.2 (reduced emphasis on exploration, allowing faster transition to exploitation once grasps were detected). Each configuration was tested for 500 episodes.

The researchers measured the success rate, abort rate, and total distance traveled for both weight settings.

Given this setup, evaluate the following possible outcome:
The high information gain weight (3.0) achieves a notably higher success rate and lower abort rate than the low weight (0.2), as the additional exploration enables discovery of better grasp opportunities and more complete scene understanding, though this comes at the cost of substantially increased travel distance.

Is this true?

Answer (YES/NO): NO